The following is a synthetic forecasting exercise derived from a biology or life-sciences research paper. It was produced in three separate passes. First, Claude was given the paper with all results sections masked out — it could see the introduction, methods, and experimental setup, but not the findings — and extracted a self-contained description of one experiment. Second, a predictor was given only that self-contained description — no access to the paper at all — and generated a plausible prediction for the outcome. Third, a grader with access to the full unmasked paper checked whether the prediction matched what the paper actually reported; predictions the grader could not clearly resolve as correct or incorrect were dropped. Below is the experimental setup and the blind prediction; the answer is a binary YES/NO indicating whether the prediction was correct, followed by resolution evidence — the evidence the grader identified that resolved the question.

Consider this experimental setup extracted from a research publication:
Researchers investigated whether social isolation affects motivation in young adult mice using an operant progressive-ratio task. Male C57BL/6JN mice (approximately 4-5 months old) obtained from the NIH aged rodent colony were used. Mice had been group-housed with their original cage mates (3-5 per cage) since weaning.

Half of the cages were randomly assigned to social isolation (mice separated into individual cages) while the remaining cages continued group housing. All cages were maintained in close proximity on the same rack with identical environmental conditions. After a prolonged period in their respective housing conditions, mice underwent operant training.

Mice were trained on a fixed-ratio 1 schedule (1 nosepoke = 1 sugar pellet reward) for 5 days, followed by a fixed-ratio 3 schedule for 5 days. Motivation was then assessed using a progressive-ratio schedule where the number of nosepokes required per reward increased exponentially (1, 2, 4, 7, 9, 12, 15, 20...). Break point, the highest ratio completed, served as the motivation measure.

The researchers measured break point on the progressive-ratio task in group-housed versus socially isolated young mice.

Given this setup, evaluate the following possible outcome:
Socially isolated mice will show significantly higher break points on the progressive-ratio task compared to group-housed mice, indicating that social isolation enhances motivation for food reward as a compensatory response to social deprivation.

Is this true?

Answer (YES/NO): NO